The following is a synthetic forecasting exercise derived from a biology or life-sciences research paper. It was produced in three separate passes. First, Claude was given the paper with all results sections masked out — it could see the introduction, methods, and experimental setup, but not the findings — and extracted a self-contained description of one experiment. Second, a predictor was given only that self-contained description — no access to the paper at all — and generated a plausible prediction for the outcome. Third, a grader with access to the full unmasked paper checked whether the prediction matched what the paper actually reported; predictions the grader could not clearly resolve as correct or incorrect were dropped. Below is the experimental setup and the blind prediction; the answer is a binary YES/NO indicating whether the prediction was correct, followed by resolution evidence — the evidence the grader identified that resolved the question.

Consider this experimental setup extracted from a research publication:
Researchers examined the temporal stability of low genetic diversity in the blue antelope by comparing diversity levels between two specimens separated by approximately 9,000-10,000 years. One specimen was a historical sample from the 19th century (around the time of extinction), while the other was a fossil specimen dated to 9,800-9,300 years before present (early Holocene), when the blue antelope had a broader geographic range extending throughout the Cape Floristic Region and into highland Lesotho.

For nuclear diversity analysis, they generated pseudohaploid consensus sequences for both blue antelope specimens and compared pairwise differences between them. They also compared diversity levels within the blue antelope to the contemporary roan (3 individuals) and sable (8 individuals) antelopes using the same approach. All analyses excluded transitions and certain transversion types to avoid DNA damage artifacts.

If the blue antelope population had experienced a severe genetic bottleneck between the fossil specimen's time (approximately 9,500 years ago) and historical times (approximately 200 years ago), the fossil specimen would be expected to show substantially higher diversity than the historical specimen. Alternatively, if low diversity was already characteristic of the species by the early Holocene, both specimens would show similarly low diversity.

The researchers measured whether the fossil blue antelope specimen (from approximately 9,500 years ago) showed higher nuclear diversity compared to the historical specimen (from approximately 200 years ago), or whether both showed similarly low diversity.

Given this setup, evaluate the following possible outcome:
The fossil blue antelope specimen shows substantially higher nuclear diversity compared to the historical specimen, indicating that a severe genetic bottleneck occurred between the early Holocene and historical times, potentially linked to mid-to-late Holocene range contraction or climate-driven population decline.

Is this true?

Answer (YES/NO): NO